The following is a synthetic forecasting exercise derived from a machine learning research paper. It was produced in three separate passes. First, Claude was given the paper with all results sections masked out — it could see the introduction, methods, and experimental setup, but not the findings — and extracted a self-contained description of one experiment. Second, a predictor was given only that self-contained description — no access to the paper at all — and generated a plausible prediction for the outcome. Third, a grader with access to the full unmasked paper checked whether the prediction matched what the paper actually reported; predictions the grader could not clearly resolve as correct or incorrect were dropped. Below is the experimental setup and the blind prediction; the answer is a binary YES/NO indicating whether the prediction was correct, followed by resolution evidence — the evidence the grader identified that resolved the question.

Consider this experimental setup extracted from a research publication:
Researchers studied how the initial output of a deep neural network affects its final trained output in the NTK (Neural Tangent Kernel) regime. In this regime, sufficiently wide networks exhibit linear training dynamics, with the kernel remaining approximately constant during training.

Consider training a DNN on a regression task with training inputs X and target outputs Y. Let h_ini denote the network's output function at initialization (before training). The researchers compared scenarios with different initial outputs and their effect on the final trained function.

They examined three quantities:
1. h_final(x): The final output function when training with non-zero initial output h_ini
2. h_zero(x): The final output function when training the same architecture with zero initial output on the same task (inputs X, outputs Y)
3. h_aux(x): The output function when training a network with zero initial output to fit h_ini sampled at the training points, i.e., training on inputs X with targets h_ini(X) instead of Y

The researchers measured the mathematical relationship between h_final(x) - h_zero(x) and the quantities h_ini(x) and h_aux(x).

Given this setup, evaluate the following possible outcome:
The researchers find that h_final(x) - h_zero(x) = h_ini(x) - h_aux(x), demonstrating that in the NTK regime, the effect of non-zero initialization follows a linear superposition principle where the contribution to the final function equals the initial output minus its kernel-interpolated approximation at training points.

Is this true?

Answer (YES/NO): YES